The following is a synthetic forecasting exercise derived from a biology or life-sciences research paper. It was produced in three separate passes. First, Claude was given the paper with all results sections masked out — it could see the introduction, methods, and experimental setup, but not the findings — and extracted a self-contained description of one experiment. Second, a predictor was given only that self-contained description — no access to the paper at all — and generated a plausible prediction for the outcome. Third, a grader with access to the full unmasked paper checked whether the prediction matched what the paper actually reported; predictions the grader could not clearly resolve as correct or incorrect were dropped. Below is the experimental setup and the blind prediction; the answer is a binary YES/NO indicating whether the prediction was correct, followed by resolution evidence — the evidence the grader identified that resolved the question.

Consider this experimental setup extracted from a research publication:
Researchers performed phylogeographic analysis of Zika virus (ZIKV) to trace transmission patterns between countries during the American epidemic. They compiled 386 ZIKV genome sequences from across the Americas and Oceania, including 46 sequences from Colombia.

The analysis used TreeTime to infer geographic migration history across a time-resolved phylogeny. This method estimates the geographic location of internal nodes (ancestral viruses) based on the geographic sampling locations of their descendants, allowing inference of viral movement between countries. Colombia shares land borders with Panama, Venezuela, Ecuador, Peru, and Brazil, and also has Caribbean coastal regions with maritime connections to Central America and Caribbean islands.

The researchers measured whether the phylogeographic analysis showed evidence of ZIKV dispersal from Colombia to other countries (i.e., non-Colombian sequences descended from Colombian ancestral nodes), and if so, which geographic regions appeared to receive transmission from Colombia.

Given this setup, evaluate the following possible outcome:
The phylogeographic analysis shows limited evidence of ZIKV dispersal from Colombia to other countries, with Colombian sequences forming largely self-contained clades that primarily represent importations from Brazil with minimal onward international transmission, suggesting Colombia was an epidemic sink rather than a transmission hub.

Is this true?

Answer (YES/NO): NO